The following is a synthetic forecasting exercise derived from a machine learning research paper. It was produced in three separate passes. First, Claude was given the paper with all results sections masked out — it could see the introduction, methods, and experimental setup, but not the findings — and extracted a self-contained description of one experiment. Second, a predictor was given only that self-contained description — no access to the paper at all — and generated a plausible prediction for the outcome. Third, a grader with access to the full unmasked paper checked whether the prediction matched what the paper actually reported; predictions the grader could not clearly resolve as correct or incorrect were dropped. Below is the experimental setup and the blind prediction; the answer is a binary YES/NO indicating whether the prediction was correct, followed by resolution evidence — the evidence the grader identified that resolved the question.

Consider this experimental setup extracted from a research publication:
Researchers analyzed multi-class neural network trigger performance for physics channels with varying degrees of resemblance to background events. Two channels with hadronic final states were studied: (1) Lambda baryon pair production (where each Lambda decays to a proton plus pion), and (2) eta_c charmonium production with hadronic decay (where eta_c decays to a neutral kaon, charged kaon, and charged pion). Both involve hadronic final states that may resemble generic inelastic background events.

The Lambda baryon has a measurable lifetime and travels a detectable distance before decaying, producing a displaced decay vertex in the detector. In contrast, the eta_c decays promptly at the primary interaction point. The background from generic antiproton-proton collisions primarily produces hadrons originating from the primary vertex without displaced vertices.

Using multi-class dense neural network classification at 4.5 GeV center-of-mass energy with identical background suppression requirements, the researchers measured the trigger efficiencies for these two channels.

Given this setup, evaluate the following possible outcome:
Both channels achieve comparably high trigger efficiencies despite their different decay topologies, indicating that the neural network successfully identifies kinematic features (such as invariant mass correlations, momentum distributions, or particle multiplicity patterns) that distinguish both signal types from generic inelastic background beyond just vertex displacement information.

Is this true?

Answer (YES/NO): NO